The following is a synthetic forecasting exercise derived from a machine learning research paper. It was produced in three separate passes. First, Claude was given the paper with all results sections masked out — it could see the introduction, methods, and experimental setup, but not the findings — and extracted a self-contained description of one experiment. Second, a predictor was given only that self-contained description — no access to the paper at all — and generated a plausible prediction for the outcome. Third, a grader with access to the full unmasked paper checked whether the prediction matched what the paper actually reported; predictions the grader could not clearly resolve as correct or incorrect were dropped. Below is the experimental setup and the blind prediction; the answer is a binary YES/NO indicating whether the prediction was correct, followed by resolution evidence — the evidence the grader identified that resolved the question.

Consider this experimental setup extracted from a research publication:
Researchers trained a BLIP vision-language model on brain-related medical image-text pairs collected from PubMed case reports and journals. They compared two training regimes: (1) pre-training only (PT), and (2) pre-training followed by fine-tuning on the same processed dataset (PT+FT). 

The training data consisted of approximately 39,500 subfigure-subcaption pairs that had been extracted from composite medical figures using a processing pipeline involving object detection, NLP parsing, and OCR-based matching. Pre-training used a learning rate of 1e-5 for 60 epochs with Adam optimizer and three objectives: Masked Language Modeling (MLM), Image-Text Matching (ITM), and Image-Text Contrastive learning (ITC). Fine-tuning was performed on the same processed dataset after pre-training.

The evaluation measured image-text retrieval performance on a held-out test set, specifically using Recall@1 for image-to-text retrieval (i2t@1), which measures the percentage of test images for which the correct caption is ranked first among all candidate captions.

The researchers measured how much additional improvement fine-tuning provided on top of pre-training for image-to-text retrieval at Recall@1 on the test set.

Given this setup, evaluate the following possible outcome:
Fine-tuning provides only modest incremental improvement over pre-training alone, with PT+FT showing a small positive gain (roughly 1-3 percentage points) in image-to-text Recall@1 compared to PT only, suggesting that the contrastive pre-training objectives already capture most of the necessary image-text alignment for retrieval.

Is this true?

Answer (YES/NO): NO